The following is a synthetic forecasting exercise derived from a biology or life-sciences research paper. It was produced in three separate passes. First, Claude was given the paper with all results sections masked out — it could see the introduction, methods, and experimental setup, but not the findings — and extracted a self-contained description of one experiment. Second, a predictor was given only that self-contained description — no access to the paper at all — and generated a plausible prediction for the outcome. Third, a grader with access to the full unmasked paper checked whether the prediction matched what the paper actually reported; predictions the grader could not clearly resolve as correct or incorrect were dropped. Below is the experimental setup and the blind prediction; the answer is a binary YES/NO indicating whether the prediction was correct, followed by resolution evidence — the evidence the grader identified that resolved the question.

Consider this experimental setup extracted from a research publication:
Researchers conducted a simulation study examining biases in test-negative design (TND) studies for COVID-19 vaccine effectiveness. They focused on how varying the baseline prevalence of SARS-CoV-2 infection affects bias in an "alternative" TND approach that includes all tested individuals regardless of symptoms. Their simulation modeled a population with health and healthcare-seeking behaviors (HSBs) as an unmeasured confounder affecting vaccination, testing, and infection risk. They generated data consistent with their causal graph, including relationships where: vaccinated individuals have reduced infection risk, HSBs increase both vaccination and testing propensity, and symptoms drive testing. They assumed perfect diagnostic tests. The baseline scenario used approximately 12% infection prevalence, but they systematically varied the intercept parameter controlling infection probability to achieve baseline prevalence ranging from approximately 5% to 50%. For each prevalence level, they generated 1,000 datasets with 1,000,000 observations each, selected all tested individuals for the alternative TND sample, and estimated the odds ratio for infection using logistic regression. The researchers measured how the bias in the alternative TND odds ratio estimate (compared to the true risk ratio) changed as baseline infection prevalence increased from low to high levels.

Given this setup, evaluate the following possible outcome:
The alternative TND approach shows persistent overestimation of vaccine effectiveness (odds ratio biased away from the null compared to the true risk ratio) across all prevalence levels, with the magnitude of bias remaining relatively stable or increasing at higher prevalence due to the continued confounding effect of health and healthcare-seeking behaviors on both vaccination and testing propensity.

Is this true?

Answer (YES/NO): YES